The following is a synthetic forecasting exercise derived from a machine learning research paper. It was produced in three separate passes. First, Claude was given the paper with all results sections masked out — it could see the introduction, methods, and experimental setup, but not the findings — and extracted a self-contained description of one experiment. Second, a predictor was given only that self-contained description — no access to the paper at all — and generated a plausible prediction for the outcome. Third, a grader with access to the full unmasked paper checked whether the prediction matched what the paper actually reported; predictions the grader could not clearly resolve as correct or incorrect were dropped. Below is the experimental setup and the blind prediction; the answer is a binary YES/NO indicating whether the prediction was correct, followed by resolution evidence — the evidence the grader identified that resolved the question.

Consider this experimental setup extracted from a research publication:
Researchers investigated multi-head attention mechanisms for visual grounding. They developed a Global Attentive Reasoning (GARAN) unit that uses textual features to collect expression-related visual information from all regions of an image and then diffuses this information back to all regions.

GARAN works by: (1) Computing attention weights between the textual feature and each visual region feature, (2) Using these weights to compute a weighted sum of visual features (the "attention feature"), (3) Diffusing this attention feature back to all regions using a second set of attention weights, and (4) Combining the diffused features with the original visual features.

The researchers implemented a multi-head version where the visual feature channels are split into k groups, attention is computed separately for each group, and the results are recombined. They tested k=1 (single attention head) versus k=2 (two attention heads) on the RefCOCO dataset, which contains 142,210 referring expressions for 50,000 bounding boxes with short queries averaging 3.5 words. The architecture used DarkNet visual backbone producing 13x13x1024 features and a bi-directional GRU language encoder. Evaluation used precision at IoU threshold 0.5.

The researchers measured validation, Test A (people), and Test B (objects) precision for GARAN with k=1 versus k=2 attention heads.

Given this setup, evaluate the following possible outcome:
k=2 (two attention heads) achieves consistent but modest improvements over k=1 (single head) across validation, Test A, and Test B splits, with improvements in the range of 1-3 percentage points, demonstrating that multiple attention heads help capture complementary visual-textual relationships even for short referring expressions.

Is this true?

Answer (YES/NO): NO